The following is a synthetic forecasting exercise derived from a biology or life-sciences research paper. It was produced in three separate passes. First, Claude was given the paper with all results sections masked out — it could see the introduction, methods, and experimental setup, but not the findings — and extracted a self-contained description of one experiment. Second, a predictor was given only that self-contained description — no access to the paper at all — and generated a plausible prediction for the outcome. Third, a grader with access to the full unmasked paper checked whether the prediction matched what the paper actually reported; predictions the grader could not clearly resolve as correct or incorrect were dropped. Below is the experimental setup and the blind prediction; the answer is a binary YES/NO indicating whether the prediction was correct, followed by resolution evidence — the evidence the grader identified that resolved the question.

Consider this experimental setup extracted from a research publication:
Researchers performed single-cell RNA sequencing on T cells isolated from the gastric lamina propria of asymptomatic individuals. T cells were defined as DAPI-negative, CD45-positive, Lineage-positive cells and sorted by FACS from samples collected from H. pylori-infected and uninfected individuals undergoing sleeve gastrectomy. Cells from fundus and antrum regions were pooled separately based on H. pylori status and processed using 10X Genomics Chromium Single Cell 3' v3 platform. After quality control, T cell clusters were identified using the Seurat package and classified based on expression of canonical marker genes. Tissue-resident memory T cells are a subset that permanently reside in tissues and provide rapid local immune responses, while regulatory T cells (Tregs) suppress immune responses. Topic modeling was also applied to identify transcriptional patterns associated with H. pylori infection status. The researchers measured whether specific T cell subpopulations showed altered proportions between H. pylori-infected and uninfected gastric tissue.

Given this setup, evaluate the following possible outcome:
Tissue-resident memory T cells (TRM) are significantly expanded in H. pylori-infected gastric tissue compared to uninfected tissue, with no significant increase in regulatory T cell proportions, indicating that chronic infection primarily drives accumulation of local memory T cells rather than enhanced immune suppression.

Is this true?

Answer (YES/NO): NO